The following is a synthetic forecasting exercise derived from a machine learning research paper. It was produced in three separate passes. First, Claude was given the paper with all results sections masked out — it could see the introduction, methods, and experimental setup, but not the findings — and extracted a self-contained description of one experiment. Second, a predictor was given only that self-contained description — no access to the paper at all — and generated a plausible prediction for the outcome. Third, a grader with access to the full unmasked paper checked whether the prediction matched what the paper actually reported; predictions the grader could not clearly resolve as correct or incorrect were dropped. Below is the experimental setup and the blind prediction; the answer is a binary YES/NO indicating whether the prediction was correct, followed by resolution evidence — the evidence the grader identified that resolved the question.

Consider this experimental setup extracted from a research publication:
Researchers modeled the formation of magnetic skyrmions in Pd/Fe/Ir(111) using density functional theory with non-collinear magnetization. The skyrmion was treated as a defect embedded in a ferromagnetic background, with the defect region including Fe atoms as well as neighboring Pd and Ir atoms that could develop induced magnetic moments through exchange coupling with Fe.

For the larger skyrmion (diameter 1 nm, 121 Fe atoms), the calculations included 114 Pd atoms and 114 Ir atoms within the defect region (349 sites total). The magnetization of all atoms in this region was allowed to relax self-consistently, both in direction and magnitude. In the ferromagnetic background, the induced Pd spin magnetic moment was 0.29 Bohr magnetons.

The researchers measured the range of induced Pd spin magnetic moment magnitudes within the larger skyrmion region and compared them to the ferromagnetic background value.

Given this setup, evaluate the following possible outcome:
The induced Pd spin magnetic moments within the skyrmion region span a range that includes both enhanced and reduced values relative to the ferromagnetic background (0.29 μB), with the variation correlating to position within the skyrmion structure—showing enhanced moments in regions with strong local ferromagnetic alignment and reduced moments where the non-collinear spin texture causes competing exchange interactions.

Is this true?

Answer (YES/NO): NO